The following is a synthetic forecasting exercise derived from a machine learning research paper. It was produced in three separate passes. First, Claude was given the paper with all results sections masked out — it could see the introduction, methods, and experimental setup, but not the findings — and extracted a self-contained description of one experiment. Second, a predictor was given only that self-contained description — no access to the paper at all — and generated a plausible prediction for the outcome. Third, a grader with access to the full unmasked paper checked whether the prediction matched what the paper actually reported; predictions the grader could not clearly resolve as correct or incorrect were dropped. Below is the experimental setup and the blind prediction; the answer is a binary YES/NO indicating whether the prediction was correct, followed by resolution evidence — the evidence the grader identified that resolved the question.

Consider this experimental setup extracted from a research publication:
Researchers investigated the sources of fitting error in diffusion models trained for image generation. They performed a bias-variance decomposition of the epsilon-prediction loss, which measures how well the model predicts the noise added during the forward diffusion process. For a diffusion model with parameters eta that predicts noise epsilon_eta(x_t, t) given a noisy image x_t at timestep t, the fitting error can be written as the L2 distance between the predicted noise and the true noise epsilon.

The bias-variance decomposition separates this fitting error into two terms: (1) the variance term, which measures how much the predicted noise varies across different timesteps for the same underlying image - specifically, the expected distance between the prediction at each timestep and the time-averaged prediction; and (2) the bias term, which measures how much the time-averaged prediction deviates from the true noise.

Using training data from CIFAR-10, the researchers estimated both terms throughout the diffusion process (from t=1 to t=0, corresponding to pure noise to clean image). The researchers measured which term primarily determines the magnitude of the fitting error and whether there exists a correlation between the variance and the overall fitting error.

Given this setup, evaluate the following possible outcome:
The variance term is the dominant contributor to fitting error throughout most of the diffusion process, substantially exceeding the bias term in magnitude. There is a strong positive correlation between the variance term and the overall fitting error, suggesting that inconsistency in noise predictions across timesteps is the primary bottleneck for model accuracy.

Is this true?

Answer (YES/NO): YES